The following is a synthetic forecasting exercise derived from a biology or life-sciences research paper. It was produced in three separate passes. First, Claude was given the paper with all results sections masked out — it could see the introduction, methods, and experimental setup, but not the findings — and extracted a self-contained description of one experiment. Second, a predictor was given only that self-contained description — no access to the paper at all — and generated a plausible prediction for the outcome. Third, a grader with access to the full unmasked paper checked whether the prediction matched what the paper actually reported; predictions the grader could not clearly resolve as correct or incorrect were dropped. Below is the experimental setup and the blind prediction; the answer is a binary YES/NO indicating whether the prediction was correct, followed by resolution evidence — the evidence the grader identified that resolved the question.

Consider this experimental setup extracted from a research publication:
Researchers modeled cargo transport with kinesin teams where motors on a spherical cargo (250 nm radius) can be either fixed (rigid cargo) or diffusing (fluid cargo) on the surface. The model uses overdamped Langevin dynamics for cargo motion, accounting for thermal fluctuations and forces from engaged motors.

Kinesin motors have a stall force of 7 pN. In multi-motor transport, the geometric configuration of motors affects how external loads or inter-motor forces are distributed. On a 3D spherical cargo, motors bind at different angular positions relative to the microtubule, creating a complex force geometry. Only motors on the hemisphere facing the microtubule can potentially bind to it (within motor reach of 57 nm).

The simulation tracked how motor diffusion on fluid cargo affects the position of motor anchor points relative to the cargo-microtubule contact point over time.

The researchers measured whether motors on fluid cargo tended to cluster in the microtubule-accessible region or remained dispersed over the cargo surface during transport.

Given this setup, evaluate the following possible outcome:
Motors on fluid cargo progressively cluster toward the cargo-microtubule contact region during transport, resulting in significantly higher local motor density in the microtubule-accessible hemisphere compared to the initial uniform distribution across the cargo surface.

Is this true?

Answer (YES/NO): YES